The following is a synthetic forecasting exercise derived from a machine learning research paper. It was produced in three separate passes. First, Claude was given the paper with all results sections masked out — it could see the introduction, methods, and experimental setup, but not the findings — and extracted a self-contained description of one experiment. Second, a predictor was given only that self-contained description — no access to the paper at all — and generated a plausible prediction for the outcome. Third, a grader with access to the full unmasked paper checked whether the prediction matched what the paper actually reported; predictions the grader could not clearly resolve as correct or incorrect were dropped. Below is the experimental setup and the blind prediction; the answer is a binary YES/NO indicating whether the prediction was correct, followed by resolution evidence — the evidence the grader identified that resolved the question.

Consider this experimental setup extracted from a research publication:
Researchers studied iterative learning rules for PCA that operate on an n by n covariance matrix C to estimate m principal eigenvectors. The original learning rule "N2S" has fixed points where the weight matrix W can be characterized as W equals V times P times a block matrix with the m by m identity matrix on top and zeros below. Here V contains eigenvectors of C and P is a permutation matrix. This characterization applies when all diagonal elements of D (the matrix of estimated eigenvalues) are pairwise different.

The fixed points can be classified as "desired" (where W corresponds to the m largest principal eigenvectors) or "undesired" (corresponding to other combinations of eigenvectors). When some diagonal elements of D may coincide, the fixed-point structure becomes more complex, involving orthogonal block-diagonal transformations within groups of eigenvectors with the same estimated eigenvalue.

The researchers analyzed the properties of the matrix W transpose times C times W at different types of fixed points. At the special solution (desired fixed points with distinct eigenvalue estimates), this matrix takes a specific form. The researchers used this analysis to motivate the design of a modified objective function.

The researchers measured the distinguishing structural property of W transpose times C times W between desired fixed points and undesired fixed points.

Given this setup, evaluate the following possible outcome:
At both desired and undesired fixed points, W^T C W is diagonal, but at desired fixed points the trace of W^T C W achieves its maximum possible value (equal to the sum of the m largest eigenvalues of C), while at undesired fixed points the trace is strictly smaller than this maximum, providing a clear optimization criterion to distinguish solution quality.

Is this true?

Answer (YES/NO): NO